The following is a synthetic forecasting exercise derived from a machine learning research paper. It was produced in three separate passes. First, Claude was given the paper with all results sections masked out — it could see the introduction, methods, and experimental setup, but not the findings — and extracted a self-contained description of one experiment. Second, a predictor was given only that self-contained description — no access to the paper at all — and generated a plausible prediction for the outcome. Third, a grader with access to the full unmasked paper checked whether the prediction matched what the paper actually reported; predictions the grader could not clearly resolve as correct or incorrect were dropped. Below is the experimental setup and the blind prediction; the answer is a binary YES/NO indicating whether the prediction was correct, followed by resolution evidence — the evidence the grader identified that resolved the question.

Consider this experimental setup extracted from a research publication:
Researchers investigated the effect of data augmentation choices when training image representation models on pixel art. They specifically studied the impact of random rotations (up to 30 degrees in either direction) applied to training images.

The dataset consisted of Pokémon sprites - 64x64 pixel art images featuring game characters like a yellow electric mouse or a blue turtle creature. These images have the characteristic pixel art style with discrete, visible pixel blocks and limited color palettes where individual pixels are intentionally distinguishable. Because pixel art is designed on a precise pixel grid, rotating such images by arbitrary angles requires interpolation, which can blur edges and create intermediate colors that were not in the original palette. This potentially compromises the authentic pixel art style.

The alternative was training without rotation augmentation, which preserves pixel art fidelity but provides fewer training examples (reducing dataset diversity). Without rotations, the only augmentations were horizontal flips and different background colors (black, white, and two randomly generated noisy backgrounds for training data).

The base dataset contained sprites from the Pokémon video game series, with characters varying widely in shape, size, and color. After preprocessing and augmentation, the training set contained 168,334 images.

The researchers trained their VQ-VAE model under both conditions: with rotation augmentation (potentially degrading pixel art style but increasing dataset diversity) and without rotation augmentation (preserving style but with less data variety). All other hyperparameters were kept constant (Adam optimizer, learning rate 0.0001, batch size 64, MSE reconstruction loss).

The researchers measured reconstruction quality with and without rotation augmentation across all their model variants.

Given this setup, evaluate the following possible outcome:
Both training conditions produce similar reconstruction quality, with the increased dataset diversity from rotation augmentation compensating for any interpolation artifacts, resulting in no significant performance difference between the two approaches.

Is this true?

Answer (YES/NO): NO